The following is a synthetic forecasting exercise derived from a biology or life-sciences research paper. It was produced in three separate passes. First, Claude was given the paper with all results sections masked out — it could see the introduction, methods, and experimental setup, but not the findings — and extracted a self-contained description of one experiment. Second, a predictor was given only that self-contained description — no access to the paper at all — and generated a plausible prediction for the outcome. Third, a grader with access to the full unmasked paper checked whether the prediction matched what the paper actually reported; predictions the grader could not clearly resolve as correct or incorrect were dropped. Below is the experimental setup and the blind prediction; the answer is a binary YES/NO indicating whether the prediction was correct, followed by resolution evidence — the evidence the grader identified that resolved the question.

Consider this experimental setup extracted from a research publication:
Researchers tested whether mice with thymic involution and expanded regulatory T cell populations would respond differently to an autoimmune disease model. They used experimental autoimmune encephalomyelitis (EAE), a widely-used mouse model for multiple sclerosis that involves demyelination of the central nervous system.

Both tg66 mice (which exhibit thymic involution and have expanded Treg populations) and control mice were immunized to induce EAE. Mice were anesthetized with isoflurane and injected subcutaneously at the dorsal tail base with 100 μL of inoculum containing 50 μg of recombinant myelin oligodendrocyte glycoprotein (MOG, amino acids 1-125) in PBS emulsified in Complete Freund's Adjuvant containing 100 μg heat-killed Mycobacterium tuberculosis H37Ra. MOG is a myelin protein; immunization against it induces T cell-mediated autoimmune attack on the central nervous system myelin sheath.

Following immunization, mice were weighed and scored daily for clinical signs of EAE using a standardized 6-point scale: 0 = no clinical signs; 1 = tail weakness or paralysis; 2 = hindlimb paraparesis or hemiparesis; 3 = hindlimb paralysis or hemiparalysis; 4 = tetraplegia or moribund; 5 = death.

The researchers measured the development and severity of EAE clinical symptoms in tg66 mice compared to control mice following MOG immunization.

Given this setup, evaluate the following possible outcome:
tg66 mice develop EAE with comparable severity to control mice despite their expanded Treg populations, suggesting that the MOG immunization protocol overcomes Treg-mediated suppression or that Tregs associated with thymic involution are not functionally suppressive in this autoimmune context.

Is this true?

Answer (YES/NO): NO